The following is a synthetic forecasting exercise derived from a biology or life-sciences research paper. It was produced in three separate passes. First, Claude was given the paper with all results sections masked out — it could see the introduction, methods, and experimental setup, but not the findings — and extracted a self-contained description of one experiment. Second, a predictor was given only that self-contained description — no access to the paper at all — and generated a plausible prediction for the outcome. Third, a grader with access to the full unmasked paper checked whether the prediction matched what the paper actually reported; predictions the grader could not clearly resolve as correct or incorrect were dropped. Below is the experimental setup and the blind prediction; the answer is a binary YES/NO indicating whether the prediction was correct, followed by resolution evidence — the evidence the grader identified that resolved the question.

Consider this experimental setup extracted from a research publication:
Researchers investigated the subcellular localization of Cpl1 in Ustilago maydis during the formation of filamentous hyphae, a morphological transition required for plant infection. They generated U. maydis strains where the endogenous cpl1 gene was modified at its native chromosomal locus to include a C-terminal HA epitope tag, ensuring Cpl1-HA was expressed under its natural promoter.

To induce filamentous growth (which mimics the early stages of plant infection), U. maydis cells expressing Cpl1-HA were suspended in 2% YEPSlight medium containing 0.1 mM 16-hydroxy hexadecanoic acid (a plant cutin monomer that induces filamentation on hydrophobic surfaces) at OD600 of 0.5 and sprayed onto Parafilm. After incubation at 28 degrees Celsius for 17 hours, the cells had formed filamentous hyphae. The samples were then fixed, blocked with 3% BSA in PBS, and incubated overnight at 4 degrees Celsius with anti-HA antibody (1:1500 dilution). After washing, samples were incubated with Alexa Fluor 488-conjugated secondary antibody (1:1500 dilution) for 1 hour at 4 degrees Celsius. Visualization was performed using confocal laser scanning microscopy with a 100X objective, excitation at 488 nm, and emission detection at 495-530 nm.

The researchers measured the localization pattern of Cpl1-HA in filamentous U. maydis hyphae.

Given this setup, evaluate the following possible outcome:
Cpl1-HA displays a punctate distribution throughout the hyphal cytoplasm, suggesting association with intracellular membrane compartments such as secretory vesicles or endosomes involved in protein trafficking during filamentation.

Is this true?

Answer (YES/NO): NO